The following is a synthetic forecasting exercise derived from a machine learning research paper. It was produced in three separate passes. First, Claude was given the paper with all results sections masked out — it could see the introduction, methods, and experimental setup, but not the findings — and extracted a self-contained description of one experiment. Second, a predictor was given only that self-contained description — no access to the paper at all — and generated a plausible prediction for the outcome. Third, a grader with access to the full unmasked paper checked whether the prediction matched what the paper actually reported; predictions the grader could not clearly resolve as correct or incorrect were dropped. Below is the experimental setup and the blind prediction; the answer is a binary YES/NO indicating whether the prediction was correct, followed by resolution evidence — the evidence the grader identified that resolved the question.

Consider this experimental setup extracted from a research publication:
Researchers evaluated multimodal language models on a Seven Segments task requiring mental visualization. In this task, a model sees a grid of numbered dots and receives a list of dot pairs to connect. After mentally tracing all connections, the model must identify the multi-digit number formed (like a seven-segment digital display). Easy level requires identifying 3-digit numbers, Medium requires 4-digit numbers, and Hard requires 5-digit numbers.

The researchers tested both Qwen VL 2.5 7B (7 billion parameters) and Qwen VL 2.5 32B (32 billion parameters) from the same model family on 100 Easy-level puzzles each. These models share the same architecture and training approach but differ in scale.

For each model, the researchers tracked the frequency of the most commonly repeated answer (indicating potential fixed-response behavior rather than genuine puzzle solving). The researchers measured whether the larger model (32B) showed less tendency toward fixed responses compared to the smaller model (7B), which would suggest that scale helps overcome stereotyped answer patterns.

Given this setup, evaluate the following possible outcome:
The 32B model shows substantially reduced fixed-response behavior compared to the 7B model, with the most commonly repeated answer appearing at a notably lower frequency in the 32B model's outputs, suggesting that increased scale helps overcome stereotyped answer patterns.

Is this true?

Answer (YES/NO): NO